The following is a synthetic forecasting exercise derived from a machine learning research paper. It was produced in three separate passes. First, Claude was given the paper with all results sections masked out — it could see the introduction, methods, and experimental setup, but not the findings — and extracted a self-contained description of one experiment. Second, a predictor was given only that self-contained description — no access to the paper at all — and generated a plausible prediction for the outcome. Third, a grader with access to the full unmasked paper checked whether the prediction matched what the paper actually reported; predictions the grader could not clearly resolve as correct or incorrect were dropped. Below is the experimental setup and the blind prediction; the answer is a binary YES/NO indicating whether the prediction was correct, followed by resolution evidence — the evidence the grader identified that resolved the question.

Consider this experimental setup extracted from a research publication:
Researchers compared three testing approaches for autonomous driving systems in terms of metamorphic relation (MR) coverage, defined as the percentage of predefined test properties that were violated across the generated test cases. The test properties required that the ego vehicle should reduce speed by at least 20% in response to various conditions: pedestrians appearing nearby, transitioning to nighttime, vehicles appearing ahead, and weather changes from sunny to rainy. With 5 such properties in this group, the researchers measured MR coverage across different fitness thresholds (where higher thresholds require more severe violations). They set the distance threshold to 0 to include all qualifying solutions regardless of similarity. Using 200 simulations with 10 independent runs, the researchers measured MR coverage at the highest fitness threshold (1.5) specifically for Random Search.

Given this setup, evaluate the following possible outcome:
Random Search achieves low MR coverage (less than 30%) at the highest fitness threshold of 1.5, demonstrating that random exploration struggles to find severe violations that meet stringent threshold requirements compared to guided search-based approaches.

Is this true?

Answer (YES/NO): YES